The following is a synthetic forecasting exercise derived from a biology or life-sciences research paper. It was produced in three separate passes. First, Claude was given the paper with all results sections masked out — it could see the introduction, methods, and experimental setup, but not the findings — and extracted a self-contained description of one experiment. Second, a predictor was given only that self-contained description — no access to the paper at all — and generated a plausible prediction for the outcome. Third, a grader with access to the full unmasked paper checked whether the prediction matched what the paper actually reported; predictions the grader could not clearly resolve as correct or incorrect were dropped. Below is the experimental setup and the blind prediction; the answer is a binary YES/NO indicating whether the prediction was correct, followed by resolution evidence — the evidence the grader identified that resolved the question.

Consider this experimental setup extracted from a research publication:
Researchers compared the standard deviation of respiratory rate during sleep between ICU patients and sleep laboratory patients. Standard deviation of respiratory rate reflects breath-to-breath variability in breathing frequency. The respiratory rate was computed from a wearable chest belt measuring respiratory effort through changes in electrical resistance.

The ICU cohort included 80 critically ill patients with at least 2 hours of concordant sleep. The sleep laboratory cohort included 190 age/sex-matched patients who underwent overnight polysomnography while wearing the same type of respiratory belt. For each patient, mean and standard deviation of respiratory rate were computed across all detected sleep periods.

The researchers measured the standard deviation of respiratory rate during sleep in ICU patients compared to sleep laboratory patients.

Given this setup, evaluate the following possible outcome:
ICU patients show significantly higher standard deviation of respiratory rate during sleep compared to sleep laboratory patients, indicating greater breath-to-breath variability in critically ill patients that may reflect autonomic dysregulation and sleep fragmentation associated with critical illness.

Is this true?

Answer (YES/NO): YES